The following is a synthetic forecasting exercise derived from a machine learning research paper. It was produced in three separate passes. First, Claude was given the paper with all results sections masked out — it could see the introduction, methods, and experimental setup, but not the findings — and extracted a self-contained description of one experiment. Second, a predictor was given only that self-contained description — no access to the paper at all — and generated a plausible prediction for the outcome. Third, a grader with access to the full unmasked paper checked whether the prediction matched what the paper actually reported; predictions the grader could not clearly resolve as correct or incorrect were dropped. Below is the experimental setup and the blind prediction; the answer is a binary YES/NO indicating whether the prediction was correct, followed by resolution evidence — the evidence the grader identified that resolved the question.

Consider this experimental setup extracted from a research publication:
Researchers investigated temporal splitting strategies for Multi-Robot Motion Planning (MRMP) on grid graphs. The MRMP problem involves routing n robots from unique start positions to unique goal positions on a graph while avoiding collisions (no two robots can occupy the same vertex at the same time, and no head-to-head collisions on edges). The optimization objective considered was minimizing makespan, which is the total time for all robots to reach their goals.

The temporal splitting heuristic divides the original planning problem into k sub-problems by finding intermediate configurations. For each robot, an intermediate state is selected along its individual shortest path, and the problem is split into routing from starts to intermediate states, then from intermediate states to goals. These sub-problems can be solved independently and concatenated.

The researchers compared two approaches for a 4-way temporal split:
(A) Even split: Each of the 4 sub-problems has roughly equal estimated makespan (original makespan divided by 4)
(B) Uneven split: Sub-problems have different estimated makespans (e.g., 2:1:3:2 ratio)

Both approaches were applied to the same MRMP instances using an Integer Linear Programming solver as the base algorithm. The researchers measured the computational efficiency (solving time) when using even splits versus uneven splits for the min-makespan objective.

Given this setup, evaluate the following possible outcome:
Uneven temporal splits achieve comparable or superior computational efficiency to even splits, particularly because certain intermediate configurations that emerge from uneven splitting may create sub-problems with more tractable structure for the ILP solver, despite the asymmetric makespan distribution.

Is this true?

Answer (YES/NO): NO